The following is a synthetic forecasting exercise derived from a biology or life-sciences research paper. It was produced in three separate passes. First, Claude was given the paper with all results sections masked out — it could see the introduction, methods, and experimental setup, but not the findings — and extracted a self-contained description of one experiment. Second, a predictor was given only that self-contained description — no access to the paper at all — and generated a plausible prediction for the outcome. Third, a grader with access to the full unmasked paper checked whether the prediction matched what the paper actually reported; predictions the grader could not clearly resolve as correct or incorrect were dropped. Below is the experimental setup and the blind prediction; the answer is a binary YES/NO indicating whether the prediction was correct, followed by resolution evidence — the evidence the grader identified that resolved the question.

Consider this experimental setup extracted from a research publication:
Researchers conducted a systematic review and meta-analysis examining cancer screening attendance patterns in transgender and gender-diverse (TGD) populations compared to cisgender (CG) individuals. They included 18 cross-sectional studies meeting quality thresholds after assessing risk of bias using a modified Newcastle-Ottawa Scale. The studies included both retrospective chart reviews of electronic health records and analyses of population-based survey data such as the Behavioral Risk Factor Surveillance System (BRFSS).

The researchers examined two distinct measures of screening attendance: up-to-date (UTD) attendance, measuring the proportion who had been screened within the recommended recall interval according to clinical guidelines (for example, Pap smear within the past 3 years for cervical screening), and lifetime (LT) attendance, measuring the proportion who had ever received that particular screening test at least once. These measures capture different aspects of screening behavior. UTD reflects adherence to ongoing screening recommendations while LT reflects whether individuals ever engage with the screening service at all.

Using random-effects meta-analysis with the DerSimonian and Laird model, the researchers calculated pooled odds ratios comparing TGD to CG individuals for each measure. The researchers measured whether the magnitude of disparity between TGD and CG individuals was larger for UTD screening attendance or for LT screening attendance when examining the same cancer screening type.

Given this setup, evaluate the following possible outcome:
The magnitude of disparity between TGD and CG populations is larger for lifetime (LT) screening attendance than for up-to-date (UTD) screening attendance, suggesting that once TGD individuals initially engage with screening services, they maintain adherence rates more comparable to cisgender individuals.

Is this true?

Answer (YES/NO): NO